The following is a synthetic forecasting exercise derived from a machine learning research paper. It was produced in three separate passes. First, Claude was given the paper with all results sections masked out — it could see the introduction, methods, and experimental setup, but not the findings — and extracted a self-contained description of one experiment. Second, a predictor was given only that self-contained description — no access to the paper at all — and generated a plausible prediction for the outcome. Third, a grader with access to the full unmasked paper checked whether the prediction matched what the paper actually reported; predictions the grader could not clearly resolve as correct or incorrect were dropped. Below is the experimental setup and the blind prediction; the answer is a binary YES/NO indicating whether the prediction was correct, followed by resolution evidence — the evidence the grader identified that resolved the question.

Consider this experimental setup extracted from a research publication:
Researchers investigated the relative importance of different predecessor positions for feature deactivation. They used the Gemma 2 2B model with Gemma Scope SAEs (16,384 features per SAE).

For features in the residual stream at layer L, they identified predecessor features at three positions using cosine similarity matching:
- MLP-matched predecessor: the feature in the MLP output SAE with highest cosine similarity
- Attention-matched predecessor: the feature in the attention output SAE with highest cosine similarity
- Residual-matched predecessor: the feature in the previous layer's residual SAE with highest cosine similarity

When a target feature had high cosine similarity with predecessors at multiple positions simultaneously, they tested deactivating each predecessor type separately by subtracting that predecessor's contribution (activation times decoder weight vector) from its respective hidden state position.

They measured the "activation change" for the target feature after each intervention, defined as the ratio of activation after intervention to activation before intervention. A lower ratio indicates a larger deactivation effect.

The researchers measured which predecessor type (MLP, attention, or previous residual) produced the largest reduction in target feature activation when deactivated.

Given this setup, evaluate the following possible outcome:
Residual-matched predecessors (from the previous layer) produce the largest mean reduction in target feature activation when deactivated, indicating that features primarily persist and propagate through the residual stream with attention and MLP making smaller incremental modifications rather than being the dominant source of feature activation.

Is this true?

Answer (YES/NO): YES